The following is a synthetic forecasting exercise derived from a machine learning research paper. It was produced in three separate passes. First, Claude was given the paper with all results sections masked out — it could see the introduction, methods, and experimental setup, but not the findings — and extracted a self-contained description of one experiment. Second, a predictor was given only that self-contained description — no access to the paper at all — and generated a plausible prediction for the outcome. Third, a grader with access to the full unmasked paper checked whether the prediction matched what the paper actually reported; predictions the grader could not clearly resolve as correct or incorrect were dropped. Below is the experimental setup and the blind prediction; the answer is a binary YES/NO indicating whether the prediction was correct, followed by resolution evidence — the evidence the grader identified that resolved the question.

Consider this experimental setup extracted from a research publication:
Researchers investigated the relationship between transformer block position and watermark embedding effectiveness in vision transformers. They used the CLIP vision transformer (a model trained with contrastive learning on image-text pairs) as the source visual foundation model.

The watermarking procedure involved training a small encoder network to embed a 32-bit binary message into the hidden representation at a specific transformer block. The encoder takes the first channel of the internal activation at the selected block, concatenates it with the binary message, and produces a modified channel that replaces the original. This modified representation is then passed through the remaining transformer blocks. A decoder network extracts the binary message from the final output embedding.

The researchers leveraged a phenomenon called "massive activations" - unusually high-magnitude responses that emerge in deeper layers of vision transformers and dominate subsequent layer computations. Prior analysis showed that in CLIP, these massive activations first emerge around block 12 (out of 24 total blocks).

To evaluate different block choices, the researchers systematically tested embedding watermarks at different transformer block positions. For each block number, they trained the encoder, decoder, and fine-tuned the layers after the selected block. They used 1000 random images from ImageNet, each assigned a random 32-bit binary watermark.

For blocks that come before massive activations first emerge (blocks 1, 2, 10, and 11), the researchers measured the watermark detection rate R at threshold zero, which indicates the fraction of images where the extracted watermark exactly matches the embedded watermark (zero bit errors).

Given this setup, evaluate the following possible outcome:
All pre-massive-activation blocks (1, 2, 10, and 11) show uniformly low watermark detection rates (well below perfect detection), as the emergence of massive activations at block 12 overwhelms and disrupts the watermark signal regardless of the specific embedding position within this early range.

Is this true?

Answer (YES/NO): YES